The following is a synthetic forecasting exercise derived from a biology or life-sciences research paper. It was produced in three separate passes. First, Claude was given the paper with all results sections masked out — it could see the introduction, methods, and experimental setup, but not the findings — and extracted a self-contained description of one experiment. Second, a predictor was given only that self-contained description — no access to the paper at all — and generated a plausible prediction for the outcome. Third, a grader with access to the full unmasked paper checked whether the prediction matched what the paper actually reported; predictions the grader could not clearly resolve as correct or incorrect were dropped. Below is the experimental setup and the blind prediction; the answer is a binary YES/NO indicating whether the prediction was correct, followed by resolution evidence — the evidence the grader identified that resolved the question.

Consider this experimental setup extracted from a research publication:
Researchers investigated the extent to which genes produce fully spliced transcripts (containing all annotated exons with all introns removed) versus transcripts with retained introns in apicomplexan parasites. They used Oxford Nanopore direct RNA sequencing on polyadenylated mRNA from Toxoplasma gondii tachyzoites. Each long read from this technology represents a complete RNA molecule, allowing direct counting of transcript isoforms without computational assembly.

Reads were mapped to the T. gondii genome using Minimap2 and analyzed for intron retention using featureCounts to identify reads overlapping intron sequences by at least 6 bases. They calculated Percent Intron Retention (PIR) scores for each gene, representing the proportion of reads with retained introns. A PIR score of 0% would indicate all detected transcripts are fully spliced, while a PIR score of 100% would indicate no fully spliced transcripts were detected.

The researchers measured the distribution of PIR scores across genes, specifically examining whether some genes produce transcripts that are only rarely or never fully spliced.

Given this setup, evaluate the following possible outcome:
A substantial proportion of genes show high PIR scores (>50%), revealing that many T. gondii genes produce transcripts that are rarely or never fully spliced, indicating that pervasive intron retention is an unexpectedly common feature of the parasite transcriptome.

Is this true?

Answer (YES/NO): YES